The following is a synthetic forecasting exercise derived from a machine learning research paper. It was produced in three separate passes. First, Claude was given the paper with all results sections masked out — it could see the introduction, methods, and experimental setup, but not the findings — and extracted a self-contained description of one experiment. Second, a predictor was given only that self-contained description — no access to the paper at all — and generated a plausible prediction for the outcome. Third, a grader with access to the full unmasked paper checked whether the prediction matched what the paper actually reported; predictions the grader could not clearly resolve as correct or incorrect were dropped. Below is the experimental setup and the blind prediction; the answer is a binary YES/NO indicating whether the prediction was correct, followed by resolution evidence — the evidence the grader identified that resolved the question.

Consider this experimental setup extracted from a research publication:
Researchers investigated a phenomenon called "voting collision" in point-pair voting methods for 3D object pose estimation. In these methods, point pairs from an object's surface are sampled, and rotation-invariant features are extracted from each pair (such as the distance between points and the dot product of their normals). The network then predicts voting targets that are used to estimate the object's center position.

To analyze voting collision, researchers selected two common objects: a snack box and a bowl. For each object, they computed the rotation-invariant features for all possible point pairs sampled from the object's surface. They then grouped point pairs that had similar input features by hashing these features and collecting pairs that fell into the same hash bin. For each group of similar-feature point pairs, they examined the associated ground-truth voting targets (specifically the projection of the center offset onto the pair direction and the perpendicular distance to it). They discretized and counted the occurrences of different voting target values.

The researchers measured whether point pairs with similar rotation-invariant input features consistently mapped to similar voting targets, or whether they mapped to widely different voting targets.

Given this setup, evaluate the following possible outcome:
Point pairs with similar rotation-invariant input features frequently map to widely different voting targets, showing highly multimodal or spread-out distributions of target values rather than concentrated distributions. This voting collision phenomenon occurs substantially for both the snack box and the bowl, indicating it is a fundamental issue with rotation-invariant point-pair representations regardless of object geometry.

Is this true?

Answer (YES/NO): YES